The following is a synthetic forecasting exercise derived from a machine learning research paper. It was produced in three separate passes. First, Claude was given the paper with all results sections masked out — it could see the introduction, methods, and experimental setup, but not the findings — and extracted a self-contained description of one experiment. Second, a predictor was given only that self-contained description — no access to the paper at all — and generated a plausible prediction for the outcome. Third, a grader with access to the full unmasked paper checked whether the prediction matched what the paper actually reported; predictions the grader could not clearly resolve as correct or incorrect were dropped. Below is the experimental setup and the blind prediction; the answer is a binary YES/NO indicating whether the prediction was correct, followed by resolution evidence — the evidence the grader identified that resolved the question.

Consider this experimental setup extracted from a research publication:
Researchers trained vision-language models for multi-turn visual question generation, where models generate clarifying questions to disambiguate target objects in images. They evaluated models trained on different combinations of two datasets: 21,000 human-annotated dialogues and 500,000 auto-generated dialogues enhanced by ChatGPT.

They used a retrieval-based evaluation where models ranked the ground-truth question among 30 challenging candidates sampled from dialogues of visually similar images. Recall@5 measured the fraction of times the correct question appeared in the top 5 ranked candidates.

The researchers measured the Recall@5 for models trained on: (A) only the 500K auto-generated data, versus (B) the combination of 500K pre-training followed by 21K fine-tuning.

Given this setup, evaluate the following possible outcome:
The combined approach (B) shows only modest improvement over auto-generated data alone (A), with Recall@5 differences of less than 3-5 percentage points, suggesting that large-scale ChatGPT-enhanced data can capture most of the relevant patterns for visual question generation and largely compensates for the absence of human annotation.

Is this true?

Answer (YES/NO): NO